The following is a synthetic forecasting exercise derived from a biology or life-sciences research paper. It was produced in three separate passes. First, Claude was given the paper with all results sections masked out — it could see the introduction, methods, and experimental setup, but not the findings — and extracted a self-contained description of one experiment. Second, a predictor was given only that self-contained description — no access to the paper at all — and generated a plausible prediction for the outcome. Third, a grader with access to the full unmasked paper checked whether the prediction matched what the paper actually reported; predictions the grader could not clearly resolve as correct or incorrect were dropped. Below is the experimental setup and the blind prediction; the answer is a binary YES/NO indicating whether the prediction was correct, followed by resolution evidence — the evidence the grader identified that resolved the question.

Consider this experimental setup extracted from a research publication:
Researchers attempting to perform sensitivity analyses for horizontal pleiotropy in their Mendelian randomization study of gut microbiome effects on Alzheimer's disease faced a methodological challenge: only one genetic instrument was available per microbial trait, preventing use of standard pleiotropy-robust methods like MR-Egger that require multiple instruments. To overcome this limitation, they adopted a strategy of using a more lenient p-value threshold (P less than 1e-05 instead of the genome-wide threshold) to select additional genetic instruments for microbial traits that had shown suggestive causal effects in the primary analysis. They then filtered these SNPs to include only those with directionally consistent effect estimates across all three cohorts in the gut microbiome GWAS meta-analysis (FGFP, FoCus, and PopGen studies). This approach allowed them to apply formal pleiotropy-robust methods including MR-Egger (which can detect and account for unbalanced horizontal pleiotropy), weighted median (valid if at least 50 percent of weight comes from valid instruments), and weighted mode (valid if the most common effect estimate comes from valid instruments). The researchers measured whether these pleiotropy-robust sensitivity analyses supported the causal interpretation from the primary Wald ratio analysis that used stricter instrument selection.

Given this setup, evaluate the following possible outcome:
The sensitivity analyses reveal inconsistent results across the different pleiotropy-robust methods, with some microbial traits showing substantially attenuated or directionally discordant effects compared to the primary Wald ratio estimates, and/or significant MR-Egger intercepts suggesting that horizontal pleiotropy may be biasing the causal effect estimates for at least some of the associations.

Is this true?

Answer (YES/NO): YES